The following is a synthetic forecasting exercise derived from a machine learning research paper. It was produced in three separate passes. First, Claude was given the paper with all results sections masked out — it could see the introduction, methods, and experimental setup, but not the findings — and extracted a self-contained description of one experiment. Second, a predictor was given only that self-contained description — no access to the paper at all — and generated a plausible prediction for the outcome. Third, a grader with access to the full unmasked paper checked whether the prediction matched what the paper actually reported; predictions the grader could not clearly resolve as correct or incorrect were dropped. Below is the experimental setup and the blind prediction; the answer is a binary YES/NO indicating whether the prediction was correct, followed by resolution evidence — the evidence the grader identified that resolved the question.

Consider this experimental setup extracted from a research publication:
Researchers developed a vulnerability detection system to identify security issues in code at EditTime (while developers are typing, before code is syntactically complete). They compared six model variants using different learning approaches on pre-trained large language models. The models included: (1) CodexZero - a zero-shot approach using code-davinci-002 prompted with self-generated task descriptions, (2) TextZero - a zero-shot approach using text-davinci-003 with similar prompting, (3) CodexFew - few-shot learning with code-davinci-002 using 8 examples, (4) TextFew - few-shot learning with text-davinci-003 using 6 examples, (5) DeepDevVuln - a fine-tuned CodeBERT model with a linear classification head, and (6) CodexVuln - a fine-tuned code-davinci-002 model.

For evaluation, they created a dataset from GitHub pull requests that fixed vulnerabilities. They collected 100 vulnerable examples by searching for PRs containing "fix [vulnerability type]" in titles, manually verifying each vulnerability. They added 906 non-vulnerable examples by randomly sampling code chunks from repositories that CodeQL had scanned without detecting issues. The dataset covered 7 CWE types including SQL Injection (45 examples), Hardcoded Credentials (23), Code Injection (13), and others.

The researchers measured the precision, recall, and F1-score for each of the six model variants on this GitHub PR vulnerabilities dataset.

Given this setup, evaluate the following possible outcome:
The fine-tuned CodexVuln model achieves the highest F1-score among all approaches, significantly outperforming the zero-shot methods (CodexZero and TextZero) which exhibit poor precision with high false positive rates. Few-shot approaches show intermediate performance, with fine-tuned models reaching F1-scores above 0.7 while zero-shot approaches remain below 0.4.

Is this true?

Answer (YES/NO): NO